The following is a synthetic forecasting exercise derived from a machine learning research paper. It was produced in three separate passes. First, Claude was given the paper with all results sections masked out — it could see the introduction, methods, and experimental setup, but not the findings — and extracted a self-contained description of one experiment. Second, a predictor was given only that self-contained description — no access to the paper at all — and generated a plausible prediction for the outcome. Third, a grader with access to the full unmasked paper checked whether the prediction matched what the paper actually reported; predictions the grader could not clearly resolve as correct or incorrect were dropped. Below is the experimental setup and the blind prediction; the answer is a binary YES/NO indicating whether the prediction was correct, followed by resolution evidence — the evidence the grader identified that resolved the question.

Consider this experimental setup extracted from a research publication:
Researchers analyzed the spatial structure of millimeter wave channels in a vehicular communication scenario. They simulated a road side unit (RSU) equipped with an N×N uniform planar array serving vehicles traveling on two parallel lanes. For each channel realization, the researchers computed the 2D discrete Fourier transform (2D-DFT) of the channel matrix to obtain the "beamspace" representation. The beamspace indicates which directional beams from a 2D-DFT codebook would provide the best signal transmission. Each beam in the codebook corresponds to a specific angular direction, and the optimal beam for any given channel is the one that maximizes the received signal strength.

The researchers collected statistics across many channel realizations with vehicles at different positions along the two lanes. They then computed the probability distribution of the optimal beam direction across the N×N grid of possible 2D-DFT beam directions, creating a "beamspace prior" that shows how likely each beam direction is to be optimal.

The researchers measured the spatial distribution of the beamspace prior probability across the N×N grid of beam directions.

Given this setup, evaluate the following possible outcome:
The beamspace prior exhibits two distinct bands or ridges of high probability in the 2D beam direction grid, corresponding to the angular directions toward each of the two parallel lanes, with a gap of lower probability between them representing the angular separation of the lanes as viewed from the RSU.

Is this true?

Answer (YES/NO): YES